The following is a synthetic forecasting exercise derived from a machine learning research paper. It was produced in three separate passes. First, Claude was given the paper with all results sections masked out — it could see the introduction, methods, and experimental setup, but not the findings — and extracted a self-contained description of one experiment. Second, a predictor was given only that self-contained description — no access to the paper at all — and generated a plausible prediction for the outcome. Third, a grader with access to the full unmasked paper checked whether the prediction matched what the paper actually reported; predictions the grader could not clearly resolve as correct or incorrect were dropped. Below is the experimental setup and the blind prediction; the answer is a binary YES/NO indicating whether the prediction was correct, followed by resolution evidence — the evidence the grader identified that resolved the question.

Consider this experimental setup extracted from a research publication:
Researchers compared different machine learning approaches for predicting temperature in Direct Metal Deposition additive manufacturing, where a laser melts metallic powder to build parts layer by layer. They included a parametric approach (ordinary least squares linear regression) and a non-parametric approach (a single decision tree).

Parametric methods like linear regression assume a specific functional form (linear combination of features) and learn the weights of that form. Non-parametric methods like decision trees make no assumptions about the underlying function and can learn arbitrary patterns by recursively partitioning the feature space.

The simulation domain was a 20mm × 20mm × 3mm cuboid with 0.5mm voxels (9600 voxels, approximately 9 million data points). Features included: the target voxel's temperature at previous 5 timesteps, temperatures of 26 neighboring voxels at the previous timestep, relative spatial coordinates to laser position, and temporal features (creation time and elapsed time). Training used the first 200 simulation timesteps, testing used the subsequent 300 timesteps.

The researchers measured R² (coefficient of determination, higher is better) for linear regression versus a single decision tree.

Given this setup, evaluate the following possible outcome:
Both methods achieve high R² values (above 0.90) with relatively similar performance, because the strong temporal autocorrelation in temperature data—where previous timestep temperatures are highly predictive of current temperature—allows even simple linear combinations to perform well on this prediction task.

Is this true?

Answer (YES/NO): NO